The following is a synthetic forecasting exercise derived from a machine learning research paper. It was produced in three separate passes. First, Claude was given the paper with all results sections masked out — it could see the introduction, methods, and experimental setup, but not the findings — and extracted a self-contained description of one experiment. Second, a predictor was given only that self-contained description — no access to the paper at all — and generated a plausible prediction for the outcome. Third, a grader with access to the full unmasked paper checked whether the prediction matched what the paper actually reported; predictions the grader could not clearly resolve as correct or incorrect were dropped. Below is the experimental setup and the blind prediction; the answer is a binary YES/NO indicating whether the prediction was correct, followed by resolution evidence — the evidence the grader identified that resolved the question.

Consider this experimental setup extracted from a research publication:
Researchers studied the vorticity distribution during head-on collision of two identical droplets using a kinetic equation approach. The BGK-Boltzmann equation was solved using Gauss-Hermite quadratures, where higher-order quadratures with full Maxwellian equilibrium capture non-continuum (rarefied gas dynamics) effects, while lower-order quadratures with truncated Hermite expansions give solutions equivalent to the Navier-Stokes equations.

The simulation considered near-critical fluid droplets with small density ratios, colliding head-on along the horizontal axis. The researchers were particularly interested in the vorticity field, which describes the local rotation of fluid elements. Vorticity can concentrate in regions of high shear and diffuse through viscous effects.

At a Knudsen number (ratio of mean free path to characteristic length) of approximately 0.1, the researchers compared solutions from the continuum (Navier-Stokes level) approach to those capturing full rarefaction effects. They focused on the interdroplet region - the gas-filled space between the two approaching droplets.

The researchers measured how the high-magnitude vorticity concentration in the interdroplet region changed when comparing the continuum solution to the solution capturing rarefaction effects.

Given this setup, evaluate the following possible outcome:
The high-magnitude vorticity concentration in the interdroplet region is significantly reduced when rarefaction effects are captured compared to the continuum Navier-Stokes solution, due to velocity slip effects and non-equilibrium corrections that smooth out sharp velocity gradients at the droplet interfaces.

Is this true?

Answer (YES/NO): YES